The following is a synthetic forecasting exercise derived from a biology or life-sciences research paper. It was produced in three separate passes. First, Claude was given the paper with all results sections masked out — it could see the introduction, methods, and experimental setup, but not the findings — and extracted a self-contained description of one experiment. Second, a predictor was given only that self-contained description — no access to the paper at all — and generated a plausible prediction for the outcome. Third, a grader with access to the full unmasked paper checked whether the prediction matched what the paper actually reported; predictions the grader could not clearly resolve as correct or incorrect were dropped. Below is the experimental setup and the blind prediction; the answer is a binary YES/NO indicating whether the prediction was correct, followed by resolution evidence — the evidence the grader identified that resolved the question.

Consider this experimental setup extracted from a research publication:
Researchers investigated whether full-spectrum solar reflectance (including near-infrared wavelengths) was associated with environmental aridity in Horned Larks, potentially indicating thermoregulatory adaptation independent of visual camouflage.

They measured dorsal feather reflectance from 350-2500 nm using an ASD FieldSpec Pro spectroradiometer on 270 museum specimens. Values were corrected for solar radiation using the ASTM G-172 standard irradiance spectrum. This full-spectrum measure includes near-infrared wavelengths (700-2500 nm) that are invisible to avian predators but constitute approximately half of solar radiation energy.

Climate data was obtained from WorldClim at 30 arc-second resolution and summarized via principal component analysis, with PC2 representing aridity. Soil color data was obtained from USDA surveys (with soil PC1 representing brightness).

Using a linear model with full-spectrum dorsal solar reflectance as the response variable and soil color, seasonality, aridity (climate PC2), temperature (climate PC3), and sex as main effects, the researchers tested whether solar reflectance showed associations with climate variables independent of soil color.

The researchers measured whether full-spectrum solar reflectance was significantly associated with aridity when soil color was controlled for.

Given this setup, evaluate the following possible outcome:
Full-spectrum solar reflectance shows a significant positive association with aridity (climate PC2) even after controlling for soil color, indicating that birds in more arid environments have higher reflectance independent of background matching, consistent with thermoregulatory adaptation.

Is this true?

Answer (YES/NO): YES